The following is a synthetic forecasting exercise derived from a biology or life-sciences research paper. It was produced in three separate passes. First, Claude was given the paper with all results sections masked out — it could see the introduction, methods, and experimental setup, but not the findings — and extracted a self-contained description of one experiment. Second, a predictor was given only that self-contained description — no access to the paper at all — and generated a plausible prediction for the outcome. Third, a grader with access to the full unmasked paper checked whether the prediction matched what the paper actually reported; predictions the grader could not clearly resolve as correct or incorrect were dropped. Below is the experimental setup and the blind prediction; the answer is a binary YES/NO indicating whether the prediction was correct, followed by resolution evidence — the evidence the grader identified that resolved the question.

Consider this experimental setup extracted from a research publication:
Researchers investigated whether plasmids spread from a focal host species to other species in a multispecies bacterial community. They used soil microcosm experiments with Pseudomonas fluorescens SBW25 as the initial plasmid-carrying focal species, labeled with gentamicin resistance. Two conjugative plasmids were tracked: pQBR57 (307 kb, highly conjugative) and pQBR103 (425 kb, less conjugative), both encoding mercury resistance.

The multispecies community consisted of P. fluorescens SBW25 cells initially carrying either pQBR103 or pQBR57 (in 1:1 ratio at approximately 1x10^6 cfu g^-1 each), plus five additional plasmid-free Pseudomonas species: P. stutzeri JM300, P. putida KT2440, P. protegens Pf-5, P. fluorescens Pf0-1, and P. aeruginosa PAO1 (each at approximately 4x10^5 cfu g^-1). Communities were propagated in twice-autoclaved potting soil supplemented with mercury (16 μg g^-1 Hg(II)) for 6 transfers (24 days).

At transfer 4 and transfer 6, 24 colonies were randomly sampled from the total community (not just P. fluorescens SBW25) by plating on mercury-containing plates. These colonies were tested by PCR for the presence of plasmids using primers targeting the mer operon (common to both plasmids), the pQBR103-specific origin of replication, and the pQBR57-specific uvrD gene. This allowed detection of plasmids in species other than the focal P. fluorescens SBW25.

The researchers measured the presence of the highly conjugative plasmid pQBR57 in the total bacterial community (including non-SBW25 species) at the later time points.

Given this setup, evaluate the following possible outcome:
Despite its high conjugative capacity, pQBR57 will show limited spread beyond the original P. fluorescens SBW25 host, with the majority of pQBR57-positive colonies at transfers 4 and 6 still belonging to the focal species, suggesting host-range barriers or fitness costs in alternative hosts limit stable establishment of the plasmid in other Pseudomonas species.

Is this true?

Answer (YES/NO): NO